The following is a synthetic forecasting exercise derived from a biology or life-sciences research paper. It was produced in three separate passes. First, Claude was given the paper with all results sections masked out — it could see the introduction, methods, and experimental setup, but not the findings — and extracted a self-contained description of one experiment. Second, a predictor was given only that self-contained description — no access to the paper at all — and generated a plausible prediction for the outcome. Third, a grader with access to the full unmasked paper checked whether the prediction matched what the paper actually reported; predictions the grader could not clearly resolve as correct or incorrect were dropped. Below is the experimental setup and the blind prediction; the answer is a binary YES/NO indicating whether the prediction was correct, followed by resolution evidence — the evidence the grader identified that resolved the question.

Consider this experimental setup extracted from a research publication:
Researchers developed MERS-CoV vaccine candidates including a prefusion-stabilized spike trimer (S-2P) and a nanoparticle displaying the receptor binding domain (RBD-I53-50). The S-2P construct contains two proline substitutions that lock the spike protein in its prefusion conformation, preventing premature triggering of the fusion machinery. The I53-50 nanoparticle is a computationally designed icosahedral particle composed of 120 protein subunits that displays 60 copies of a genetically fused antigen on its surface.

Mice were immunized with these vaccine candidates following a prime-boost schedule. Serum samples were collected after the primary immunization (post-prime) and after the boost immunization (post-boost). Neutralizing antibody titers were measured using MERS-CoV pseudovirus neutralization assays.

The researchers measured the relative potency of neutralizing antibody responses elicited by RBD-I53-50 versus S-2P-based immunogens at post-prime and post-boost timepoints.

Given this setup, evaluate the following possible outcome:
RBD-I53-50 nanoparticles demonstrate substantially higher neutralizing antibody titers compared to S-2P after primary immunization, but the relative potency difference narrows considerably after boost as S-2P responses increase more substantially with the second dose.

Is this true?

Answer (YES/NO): NO